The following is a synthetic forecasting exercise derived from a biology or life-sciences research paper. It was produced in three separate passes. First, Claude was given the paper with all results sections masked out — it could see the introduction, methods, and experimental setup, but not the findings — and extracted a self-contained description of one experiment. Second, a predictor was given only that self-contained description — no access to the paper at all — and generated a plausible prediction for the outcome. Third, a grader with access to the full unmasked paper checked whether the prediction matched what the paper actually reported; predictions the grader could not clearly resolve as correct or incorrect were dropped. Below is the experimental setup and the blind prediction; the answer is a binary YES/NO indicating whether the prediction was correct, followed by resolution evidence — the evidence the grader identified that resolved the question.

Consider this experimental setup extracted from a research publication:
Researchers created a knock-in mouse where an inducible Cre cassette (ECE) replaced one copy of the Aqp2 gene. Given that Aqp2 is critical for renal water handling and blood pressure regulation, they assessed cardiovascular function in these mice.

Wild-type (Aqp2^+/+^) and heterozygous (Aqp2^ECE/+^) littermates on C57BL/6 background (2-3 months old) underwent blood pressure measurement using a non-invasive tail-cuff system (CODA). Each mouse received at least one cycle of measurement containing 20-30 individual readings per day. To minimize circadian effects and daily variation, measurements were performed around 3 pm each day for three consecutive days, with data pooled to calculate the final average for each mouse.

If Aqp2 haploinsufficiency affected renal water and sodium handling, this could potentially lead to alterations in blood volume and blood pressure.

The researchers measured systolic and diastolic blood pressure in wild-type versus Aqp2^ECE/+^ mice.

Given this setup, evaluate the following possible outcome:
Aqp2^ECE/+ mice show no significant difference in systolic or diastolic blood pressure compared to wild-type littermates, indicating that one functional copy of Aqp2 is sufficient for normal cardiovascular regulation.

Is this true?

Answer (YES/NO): YES